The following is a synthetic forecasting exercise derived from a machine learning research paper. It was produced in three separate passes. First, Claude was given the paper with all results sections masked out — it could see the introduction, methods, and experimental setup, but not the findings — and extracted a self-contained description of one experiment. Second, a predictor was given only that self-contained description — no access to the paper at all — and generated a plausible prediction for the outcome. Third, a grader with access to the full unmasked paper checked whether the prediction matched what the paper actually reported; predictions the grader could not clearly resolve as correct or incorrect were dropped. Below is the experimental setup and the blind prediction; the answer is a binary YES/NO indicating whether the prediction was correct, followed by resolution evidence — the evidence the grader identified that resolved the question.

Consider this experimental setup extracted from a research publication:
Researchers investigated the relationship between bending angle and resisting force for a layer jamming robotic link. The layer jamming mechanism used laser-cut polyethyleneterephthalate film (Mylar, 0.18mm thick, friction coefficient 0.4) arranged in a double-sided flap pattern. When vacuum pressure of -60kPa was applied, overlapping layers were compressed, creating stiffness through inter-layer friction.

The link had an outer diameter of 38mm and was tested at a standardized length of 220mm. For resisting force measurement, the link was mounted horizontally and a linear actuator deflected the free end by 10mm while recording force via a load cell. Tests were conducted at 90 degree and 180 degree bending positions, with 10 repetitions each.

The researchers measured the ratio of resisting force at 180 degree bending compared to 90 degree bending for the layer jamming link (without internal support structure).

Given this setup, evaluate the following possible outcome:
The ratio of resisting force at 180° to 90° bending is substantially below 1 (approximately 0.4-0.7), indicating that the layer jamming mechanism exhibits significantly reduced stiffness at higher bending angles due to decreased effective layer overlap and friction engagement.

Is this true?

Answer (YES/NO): YES